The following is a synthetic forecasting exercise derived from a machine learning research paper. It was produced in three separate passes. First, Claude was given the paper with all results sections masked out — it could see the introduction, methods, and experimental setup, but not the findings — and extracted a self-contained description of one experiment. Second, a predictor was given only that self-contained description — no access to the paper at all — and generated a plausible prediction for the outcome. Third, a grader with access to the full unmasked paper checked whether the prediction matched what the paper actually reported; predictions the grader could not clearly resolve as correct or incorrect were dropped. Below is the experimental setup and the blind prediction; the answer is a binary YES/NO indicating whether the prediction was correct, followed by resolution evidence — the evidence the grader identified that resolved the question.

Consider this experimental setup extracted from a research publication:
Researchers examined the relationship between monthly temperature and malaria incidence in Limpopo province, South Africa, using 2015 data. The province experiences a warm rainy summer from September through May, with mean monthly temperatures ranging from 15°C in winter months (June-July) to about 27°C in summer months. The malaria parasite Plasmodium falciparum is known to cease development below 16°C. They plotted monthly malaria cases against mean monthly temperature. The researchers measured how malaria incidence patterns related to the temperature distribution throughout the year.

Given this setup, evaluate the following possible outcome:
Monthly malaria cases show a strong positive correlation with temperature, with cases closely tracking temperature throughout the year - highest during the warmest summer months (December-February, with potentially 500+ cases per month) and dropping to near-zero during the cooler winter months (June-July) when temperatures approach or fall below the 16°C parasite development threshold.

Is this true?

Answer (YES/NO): NO